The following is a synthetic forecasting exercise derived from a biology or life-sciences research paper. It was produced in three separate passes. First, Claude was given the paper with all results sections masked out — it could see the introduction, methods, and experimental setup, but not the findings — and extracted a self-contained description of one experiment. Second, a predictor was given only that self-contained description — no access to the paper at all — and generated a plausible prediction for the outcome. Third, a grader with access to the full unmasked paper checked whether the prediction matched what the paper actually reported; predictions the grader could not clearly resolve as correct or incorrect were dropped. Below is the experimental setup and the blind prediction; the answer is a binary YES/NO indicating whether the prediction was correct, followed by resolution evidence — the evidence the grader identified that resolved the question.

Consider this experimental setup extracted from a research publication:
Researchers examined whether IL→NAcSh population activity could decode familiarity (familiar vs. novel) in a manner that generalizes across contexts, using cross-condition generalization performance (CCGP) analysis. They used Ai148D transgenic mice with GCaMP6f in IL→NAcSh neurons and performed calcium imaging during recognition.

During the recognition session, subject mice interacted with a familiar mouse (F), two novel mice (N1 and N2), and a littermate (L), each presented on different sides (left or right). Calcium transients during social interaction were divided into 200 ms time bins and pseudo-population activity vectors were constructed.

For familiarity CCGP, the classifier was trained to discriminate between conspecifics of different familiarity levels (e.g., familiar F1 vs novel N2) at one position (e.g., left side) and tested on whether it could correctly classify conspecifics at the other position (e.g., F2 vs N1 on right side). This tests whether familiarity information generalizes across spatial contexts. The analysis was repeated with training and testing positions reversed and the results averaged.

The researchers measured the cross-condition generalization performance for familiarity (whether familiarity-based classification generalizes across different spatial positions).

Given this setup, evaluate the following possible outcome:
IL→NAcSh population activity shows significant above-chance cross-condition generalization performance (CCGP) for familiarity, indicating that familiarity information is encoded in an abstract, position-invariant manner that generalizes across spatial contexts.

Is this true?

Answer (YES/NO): YES